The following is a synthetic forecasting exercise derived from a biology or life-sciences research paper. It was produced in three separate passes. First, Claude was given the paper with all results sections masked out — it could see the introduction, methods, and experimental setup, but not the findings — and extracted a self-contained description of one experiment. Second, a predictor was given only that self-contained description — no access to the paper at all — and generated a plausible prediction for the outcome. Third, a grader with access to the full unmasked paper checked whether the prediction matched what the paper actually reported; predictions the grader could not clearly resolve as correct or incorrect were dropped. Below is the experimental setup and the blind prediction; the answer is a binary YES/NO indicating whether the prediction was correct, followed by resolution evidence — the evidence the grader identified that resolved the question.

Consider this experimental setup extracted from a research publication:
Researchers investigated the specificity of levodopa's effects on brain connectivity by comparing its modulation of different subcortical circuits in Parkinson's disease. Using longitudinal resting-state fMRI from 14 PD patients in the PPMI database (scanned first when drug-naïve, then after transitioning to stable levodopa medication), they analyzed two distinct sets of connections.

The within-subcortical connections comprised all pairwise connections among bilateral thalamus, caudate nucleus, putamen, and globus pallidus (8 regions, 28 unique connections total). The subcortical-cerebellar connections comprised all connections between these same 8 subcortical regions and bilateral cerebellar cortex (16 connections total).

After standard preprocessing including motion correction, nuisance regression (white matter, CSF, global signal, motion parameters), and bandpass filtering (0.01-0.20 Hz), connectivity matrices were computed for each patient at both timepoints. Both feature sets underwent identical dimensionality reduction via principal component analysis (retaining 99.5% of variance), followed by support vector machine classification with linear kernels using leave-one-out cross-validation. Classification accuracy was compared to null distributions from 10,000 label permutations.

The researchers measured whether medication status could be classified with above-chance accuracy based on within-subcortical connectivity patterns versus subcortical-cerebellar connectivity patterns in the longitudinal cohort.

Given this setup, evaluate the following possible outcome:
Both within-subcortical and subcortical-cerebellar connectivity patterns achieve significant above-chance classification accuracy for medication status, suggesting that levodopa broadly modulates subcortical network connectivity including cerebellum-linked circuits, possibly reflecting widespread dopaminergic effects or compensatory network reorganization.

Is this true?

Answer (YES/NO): NO